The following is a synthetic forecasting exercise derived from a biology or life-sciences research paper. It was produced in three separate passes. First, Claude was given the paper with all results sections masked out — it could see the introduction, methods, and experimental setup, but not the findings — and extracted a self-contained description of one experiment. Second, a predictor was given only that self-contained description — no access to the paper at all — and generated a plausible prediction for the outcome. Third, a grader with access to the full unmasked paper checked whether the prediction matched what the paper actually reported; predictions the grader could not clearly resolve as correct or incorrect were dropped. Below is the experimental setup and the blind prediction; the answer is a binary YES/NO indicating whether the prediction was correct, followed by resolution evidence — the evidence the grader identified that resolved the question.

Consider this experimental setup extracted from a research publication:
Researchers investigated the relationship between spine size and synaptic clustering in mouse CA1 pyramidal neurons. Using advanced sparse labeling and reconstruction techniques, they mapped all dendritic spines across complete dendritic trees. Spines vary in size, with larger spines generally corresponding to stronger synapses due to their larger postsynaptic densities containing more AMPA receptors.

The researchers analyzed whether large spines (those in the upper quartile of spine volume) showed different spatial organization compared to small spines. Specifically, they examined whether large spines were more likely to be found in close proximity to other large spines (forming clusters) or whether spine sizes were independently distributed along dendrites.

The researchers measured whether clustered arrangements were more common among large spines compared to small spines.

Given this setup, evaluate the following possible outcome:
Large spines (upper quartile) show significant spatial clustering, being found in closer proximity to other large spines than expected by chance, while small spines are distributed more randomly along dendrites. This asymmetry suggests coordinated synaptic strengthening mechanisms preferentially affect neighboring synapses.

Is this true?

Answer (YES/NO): NO